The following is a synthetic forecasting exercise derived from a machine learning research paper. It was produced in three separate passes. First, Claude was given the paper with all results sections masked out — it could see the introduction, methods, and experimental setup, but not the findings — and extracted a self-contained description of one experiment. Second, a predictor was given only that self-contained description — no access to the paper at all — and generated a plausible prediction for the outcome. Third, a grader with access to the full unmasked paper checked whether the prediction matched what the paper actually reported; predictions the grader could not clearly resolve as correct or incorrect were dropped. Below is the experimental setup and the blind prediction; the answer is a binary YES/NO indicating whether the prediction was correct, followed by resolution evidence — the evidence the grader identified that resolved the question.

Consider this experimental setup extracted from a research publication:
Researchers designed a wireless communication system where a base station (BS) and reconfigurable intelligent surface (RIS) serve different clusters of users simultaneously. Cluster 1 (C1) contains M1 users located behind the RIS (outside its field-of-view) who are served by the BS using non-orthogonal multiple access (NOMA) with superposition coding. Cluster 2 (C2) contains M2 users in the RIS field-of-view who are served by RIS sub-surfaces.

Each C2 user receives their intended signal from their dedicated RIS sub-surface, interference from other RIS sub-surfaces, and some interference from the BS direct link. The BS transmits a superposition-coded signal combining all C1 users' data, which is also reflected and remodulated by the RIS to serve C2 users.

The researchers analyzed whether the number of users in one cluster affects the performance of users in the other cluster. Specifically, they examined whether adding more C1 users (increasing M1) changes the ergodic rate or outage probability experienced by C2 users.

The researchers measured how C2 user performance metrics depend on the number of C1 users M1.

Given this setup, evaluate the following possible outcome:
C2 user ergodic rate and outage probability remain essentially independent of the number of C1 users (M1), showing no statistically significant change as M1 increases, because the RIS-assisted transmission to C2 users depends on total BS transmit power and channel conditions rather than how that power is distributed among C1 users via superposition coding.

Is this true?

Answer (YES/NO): YES